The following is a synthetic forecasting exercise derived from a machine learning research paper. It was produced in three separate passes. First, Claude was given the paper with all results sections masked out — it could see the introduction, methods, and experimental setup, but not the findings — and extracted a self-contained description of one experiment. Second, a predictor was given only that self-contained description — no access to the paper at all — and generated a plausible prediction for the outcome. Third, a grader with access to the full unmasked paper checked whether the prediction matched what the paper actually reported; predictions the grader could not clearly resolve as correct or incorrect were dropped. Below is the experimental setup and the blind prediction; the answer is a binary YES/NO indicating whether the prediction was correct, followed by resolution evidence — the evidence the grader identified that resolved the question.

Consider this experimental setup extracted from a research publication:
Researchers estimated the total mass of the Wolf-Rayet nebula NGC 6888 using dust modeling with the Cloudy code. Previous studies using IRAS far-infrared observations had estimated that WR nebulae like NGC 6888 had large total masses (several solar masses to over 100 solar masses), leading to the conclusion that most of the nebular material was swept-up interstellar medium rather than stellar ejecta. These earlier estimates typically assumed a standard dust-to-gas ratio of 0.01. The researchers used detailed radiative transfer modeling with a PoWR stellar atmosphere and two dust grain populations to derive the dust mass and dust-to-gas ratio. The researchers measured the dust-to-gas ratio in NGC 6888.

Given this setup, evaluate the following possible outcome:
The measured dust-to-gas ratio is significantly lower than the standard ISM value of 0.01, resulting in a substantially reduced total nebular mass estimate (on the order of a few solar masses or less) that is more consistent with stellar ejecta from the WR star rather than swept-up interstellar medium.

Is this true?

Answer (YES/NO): NO